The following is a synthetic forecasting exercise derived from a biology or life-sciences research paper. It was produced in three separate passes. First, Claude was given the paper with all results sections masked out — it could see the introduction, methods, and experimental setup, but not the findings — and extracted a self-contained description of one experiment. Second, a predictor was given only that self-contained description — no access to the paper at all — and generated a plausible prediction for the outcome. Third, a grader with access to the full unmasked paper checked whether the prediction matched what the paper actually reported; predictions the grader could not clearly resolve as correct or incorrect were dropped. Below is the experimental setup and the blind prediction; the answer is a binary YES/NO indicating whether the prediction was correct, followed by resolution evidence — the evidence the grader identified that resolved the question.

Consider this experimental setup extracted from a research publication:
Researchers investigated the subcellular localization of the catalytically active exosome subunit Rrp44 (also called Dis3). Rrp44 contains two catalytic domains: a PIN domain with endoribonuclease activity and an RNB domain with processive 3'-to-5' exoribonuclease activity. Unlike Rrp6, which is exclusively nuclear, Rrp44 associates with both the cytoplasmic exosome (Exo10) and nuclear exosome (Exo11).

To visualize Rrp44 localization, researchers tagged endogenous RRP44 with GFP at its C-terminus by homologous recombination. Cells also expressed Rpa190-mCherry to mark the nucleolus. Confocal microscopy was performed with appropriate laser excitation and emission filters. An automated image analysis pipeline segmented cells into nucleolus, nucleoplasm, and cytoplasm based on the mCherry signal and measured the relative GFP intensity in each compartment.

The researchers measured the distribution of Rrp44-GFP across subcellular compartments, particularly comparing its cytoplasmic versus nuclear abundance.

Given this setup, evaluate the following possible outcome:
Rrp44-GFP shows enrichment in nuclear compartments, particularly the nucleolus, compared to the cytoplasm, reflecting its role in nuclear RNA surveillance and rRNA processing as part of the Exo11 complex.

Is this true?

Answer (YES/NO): YES